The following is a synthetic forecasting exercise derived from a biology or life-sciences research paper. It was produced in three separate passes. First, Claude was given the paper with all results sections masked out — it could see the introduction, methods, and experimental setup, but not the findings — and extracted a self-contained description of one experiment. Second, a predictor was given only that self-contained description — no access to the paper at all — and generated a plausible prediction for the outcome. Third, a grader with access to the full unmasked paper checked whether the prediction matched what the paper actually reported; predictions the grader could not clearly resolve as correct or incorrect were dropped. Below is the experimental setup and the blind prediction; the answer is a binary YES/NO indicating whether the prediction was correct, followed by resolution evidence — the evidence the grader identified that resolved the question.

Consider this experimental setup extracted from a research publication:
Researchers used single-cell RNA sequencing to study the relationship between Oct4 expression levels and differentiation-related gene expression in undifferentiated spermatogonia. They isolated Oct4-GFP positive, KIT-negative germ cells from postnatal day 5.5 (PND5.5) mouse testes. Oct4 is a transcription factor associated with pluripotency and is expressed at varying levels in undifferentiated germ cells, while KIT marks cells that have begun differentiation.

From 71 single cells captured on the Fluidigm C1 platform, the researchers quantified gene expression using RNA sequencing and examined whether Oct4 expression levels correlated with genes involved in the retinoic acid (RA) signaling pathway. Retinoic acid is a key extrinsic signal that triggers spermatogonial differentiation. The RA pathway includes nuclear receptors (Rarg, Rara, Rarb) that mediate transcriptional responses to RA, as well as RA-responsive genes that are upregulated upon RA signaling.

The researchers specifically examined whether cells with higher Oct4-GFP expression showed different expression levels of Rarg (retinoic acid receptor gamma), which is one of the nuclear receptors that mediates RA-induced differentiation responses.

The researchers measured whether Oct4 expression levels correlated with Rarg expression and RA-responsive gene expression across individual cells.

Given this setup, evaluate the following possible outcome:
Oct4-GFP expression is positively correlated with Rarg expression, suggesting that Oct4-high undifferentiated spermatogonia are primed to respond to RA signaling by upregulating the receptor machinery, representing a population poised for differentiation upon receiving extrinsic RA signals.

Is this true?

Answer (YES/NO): YES